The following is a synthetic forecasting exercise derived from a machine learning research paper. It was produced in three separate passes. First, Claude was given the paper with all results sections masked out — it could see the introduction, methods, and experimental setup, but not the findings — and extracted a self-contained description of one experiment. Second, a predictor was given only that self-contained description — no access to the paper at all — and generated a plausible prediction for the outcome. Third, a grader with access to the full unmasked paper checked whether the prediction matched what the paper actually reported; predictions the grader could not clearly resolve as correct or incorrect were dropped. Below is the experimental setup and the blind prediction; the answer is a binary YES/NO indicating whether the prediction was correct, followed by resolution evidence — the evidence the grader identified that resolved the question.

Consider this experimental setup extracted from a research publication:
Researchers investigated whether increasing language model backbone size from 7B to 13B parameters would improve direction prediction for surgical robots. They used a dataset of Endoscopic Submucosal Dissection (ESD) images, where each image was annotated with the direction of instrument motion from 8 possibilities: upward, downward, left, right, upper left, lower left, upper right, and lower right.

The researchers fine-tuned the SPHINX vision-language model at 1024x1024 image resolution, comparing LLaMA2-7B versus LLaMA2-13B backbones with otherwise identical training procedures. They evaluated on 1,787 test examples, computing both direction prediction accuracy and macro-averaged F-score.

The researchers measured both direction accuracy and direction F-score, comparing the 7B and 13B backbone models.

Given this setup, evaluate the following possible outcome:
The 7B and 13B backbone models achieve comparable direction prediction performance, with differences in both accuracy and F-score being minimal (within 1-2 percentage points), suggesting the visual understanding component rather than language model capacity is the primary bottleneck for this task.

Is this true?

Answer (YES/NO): NO